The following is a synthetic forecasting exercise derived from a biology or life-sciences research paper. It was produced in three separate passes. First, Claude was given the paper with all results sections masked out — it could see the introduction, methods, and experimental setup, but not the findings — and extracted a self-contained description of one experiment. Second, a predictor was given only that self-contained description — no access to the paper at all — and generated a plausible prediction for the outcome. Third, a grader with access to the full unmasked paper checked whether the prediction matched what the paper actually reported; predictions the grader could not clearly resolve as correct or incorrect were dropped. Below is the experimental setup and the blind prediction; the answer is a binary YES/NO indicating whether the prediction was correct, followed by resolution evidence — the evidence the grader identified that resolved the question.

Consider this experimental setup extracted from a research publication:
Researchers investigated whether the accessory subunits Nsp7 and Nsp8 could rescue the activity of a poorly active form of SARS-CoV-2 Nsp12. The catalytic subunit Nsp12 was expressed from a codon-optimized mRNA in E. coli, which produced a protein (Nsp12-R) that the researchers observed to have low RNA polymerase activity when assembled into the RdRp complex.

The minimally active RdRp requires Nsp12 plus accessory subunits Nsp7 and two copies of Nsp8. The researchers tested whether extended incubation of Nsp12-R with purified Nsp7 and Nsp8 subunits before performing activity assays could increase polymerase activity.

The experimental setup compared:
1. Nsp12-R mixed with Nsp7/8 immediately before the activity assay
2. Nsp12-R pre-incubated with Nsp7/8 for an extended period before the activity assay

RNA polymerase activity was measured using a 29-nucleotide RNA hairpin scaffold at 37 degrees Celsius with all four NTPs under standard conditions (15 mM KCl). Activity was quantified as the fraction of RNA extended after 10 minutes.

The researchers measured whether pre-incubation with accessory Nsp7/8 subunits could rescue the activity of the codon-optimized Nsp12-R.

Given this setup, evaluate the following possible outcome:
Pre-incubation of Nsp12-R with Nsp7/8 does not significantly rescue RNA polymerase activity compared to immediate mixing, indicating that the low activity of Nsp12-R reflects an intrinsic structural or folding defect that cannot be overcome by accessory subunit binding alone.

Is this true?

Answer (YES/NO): NO